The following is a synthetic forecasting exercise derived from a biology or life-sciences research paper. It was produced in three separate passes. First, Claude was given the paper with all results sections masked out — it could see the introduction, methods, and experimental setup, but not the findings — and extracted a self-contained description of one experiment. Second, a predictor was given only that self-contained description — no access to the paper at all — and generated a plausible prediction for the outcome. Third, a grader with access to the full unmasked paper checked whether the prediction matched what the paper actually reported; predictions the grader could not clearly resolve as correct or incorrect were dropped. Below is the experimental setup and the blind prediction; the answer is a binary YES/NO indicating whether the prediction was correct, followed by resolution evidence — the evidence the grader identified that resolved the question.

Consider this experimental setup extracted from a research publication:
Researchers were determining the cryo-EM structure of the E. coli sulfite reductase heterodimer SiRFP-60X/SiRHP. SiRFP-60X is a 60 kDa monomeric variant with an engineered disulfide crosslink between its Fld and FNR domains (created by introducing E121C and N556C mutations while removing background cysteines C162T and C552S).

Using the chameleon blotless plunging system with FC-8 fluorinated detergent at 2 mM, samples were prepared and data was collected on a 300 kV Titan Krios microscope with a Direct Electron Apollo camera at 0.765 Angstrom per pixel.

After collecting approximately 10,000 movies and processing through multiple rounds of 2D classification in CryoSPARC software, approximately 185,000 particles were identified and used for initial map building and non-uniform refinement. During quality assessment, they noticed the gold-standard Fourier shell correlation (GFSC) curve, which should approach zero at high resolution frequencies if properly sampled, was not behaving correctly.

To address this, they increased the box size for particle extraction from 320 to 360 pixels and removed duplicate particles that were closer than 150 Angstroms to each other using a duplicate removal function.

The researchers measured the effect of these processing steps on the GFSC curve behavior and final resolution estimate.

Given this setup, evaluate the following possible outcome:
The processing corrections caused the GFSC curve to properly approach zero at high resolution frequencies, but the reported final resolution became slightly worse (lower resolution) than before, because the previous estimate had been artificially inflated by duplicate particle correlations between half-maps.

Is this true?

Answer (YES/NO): NO